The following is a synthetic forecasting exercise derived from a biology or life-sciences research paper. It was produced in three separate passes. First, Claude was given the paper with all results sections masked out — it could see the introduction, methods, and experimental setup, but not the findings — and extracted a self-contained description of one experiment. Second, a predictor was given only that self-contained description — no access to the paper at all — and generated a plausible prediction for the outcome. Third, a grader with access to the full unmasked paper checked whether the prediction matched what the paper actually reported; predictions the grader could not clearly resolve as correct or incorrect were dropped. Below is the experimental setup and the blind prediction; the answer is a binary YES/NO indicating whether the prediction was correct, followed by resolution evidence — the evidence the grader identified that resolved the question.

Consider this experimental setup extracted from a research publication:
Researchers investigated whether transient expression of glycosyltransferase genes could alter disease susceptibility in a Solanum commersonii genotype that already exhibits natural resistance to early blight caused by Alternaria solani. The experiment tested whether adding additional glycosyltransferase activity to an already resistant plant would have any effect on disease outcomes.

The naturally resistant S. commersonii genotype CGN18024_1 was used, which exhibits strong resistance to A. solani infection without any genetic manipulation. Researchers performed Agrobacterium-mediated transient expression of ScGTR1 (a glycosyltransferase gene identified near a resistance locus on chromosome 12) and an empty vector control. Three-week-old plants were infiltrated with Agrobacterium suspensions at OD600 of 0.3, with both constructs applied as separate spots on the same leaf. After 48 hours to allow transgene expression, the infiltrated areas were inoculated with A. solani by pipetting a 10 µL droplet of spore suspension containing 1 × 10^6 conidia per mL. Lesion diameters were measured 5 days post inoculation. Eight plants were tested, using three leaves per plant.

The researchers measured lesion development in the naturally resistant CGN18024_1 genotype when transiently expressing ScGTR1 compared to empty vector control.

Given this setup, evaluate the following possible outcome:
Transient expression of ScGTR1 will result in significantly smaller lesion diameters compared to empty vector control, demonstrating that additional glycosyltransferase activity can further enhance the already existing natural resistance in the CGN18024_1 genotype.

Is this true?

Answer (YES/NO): NO